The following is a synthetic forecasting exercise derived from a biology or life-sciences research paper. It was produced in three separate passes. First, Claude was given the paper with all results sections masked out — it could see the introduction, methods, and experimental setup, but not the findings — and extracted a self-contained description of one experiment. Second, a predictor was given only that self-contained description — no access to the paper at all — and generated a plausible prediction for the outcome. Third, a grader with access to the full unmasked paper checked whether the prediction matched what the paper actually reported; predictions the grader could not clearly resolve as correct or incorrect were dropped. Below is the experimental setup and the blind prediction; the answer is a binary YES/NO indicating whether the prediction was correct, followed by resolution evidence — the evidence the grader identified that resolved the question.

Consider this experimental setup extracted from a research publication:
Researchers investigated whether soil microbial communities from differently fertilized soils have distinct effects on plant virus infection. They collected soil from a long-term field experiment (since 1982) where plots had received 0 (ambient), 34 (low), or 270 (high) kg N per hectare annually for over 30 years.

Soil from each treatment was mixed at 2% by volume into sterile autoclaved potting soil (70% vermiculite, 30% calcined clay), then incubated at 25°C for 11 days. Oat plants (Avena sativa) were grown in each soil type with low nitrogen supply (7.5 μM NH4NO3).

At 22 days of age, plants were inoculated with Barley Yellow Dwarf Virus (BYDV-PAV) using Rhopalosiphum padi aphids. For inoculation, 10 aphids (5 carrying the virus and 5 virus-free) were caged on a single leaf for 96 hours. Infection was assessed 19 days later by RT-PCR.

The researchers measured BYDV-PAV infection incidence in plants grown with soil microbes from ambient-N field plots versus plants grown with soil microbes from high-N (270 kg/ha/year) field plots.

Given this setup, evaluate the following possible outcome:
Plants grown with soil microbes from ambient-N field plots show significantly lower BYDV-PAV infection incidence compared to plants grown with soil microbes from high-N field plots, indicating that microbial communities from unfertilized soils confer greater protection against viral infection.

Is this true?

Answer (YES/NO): NO